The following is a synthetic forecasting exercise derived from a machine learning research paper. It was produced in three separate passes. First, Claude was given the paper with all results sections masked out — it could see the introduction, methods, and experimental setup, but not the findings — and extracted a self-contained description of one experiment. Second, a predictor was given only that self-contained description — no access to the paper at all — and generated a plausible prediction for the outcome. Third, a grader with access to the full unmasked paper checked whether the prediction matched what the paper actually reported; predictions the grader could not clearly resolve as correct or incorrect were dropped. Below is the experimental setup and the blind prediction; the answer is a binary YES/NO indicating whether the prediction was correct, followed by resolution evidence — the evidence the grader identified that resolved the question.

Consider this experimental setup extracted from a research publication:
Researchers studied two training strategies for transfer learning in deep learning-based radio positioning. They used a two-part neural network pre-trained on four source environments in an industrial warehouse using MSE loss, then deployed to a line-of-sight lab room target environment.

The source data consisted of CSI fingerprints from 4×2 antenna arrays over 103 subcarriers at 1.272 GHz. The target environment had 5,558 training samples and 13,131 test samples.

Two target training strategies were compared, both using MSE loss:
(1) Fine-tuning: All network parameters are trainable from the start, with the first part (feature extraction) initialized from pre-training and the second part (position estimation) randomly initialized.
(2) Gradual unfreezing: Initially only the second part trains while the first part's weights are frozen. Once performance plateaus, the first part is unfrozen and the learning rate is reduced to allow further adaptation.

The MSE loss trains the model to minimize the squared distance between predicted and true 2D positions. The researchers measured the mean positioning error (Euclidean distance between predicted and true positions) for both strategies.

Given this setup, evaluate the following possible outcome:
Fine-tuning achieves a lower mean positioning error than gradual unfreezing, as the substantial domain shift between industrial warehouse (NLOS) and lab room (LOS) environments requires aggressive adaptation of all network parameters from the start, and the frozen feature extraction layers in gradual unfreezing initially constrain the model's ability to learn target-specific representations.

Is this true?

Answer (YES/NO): NO